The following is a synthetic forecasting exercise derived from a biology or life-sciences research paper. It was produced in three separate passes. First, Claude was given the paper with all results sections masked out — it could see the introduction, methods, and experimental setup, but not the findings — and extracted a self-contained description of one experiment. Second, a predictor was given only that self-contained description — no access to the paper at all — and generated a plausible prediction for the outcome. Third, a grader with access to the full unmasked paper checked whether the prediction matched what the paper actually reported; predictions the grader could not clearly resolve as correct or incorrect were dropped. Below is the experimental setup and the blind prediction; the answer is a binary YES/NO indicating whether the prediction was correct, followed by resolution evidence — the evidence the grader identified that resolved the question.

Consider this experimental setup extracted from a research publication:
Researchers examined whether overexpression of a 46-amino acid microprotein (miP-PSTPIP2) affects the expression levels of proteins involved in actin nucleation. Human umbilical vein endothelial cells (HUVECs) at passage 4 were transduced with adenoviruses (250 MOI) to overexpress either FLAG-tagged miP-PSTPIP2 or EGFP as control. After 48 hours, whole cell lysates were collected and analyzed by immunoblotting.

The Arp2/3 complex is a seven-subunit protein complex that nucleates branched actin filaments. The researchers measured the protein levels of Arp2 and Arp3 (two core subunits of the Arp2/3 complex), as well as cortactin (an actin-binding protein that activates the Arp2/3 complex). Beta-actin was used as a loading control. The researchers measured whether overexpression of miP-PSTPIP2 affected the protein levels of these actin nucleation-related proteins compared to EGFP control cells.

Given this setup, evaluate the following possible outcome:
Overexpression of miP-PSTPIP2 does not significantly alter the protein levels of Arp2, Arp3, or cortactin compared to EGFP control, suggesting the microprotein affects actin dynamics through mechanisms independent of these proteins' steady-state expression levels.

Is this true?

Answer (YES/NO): YES